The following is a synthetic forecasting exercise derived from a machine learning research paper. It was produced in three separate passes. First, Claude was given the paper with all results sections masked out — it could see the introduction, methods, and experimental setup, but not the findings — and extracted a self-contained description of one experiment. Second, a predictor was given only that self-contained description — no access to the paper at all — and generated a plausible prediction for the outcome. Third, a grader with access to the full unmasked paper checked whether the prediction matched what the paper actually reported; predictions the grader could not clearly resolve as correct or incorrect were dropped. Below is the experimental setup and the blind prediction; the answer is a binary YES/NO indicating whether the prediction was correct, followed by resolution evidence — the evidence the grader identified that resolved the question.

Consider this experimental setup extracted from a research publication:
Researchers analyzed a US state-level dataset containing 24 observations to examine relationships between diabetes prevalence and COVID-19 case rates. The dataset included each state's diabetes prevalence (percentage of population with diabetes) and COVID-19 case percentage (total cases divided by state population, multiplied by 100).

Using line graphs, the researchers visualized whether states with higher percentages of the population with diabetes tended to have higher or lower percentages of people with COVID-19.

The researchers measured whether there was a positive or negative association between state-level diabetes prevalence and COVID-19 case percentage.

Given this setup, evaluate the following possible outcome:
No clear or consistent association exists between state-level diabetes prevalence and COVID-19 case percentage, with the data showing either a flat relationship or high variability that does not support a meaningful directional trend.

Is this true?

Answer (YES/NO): NO